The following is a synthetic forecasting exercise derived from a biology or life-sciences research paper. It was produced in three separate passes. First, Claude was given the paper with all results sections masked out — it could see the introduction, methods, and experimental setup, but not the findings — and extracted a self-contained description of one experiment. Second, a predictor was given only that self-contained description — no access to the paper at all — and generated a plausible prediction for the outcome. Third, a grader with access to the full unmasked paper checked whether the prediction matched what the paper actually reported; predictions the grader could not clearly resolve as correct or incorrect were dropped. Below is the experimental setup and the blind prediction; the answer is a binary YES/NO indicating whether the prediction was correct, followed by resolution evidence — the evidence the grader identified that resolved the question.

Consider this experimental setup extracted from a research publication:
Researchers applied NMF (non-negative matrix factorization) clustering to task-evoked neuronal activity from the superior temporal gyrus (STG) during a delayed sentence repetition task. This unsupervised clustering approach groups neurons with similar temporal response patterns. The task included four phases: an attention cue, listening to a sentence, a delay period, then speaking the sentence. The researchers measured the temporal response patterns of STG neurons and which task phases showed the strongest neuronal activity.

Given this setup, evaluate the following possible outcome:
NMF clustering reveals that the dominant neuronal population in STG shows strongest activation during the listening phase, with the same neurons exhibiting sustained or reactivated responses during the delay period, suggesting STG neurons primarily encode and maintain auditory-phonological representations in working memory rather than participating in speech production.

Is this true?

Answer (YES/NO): NO